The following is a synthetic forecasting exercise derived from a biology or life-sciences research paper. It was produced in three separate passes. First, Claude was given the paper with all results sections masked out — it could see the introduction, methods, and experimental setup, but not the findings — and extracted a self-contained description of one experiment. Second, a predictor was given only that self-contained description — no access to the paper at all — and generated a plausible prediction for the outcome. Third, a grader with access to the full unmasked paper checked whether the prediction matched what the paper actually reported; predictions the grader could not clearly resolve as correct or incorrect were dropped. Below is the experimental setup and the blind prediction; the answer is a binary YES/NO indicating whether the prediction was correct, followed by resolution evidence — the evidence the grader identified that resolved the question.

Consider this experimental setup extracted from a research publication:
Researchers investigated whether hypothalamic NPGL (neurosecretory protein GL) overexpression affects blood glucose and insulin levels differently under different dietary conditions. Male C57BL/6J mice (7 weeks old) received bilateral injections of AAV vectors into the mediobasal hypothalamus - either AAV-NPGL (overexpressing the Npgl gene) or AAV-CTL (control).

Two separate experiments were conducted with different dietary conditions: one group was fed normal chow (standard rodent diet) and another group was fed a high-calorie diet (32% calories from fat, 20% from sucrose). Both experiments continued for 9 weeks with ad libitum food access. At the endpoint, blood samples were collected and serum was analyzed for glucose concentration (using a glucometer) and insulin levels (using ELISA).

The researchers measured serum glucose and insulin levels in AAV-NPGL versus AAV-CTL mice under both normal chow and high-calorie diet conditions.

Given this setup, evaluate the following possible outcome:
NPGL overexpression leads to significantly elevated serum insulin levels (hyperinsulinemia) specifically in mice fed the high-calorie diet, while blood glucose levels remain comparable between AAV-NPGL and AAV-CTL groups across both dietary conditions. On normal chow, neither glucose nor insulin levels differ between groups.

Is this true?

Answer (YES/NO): NO